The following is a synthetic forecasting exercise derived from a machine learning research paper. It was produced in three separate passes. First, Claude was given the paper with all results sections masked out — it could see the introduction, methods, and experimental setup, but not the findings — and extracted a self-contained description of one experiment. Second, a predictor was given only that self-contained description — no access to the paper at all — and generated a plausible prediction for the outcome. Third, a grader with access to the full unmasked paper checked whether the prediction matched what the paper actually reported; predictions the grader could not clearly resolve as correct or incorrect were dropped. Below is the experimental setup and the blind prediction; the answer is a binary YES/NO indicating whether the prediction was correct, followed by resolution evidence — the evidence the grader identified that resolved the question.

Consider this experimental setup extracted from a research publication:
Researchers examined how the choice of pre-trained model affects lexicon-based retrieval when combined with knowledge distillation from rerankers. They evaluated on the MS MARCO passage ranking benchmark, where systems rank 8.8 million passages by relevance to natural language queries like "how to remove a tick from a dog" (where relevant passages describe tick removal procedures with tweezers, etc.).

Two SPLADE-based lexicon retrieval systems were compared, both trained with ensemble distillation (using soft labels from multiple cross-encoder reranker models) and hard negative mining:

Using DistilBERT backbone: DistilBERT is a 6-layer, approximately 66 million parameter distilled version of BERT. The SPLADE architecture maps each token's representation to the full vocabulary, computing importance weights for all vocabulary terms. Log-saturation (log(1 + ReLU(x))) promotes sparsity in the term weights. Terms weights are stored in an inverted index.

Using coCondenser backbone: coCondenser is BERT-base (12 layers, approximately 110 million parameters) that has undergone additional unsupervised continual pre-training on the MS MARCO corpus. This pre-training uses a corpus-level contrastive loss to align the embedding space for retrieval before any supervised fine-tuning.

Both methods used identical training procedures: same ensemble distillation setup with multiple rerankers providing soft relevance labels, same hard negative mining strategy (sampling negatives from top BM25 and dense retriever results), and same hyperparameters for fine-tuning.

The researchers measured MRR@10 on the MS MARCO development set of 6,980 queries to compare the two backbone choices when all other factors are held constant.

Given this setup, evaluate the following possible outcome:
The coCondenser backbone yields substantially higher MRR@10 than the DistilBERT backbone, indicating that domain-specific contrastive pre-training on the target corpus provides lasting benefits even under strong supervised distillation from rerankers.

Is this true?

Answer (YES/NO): YES